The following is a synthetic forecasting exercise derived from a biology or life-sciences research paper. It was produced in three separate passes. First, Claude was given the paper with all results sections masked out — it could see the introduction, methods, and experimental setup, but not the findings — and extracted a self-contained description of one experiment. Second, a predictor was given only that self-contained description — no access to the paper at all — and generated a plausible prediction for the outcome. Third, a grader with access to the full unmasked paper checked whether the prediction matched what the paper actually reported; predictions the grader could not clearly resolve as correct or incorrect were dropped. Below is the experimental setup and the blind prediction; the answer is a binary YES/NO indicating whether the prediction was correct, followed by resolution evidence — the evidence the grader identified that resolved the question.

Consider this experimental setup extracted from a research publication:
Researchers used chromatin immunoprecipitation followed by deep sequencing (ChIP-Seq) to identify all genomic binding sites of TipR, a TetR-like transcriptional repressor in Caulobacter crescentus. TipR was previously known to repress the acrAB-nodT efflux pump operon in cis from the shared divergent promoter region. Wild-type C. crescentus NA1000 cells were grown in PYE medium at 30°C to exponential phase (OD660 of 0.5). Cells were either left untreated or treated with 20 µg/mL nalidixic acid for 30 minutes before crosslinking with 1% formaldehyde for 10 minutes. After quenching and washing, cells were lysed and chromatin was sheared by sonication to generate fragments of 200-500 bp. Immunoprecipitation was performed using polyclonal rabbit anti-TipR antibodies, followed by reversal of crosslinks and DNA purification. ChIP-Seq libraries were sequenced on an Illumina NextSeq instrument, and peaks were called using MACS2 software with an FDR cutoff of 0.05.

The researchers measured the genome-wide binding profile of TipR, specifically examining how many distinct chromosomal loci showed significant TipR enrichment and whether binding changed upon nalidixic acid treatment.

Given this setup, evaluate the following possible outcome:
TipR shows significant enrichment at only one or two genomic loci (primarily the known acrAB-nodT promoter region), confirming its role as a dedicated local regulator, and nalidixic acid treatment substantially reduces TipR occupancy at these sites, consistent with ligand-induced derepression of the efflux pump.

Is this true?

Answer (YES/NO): NO